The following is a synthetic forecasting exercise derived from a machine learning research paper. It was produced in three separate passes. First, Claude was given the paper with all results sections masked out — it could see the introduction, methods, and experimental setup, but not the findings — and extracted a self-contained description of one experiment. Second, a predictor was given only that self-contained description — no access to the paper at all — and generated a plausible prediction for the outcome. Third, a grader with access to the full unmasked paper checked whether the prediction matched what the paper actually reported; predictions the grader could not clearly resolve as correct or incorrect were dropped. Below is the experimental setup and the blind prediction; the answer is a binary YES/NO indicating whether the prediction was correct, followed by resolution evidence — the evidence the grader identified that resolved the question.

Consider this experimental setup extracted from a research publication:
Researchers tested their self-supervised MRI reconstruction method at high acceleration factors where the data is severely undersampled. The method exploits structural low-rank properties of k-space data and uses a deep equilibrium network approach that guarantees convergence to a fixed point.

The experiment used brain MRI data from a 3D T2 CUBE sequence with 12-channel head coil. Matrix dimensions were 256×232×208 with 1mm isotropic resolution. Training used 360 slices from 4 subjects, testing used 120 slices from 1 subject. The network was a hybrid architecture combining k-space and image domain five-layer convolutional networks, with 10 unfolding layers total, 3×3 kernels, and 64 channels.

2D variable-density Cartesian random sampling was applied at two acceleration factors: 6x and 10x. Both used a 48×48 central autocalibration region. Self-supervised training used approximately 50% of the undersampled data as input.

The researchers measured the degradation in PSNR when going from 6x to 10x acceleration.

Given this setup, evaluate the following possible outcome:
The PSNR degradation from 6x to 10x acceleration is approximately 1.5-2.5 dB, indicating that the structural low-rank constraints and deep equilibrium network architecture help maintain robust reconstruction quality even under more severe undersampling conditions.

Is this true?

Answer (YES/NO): NO